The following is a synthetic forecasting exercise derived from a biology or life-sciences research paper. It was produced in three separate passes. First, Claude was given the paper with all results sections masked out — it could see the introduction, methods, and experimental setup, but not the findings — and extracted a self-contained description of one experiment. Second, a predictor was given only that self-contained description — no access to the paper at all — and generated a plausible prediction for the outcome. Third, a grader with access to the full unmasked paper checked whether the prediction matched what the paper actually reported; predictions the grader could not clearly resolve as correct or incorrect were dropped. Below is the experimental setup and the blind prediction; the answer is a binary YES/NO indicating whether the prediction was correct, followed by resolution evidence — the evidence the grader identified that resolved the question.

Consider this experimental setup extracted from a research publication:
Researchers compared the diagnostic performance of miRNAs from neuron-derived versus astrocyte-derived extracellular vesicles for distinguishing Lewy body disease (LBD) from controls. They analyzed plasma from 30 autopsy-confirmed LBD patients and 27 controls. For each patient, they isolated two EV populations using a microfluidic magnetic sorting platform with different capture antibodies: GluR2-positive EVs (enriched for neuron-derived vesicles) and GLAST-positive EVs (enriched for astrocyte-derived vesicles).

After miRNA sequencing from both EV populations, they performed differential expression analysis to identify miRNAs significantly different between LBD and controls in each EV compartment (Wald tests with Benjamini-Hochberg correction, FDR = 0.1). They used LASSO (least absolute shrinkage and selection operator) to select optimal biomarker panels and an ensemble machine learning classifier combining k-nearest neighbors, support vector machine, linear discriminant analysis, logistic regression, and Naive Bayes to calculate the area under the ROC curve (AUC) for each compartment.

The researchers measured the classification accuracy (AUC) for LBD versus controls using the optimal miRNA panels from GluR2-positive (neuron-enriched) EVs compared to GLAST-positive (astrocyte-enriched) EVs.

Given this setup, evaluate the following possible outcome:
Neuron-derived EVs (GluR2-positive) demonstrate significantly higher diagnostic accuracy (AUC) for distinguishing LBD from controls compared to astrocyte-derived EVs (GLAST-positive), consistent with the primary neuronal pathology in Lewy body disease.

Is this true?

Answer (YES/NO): NO